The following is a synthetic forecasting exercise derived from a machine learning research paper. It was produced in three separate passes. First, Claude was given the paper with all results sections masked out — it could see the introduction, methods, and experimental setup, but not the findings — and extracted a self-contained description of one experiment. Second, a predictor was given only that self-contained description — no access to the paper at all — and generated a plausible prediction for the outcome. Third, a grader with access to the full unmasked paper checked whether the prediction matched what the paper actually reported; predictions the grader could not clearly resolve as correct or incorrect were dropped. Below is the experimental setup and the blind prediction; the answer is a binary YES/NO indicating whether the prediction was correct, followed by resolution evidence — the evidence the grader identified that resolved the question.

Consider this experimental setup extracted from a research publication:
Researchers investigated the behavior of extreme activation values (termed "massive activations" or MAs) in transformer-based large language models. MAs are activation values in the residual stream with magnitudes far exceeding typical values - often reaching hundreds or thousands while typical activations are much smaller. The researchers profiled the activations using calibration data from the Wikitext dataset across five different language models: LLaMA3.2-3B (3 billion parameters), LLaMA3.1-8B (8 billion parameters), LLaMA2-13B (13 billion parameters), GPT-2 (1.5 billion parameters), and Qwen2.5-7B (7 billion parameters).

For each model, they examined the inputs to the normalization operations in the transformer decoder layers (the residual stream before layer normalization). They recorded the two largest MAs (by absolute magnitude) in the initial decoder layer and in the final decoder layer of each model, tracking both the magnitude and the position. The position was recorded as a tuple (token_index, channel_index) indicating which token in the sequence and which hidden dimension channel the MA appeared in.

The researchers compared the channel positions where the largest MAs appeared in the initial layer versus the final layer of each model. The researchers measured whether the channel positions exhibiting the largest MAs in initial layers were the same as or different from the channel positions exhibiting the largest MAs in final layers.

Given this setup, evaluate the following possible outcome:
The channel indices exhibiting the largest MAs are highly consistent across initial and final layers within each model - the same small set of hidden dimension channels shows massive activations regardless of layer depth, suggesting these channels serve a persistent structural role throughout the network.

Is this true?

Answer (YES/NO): YES